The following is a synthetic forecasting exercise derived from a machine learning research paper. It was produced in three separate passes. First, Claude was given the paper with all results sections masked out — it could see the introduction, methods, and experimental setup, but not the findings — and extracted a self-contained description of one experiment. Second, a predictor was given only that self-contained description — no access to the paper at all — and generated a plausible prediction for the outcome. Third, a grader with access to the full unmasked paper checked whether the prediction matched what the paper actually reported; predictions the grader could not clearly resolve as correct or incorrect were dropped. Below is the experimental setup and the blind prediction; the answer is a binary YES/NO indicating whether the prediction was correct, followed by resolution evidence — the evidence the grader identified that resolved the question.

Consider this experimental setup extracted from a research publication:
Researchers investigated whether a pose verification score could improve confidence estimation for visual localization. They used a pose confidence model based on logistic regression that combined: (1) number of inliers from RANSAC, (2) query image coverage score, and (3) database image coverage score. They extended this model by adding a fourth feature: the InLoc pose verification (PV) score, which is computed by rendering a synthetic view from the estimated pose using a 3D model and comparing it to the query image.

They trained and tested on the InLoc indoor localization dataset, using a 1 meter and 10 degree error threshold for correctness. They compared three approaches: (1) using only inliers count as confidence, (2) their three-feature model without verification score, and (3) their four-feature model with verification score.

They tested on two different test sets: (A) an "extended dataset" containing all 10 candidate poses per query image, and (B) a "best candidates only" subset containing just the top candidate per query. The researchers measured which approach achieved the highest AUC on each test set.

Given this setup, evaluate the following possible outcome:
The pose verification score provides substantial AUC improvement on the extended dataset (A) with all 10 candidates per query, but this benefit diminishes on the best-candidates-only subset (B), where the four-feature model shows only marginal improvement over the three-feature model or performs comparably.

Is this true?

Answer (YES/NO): NO